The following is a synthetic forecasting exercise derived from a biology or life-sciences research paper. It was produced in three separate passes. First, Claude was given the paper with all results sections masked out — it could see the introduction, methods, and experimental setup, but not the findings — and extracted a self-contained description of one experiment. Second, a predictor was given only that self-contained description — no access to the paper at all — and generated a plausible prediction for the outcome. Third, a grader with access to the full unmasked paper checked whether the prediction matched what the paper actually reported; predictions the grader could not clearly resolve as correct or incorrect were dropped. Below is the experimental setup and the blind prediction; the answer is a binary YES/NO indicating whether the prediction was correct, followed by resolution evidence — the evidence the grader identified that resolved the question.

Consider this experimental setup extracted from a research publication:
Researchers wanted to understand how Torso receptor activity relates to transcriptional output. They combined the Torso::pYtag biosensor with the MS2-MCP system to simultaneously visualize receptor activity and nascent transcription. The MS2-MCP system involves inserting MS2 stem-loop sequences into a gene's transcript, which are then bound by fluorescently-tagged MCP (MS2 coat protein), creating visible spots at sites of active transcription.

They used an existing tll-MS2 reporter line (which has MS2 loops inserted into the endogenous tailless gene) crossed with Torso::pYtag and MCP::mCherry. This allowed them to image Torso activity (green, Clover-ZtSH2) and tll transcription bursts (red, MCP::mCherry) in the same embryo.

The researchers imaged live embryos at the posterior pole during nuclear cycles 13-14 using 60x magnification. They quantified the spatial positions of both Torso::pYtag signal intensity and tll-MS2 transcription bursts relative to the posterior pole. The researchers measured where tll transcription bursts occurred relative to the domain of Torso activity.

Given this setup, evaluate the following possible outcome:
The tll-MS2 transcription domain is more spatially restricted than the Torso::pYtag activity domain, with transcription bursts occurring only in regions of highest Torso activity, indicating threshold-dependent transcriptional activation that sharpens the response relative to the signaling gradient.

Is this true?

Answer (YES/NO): NO